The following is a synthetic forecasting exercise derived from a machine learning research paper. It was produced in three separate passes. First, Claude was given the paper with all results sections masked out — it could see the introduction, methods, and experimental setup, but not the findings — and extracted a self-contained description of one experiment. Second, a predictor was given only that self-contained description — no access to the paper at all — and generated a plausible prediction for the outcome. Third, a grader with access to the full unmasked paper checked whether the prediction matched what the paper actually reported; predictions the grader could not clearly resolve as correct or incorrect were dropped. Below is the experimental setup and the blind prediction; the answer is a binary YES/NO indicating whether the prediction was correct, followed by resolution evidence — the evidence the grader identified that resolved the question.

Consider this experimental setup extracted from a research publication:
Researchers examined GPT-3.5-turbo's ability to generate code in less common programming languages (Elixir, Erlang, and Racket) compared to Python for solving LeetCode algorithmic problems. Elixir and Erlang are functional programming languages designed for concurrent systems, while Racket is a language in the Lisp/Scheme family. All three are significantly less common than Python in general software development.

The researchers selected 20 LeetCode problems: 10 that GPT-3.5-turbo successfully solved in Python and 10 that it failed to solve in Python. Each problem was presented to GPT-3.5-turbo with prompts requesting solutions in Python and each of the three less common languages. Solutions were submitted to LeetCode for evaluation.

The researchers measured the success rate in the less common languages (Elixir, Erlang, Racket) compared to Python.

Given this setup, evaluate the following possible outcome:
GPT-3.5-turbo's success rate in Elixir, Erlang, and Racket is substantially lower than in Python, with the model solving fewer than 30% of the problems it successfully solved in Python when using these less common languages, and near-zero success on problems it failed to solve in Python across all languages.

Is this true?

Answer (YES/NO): NO